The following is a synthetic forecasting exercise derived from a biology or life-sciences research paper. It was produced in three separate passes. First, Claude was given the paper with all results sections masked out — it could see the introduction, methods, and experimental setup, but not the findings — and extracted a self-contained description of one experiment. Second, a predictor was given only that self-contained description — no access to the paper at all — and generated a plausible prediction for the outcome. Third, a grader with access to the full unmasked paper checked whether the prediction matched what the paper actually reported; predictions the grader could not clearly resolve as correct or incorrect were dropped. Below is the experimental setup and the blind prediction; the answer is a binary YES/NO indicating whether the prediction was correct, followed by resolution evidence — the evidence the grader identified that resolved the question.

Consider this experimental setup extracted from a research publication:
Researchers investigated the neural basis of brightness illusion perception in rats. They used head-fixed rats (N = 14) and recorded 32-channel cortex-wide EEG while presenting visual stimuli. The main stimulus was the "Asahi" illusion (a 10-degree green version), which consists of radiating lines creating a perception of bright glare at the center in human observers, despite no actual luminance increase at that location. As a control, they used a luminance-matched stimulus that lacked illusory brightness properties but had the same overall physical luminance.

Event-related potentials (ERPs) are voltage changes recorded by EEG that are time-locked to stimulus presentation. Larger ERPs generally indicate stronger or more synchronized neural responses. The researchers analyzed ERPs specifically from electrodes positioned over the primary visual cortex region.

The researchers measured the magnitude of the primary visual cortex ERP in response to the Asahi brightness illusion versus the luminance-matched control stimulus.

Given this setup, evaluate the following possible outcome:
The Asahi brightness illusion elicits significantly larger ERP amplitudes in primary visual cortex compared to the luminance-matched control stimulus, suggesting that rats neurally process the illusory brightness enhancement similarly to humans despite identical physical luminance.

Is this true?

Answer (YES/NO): YES